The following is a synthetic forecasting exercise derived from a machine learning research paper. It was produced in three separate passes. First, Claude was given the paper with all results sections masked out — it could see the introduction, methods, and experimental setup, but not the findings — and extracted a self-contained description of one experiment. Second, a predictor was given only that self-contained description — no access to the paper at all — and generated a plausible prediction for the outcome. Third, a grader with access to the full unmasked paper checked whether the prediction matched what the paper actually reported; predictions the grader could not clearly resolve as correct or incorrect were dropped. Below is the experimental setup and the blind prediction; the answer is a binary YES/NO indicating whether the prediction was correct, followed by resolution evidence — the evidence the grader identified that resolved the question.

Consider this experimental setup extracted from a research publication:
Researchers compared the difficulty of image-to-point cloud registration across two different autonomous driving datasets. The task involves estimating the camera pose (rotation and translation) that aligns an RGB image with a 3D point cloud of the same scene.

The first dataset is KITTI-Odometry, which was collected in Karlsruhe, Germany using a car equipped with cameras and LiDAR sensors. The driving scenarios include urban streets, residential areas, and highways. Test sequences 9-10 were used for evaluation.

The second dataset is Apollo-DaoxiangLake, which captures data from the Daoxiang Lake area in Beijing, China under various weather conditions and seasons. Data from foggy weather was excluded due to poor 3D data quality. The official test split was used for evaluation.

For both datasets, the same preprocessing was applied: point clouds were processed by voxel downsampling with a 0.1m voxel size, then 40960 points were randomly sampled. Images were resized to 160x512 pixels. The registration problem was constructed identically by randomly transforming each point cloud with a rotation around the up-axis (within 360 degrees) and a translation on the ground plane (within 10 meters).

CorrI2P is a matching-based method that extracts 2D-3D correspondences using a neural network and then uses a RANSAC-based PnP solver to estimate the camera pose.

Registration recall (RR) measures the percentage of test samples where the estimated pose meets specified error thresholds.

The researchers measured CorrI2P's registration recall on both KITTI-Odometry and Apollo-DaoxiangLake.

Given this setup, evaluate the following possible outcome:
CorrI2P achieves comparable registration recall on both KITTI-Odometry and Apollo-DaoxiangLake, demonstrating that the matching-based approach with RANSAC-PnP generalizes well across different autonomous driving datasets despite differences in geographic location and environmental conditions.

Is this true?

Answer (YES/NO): NO